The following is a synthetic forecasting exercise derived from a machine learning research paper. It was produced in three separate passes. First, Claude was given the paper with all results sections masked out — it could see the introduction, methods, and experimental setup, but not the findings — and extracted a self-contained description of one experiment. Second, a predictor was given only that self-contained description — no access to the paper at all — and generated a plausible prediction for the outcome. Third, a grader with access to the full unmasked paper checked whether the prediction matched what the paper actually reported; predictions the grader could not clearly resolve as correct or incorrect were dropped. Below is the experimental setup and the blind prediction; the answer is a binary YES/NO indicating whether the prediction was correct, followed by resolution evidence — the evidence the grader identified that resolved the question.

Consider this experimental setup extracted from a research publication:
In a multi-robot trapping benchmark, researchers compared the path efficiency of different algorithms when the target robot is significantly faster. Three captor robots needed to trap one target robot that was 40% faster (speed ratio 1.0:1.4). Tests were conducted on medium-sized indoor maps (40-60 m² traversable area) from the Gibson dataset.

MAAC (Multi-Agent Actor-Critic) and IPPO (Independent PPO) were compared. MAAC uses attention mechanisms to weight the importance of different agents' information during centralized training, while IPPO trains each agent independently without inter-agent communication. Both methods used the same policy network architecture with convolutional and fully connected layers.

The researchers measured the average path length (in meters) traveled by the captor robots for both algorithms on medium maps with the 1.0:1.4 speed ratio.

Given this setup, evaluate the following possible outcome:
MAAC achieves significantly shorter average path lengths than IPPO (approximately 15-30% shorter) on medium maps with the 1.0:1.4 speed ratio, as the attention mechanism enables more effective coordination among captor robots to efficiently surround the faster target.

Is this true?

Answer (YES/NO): NO